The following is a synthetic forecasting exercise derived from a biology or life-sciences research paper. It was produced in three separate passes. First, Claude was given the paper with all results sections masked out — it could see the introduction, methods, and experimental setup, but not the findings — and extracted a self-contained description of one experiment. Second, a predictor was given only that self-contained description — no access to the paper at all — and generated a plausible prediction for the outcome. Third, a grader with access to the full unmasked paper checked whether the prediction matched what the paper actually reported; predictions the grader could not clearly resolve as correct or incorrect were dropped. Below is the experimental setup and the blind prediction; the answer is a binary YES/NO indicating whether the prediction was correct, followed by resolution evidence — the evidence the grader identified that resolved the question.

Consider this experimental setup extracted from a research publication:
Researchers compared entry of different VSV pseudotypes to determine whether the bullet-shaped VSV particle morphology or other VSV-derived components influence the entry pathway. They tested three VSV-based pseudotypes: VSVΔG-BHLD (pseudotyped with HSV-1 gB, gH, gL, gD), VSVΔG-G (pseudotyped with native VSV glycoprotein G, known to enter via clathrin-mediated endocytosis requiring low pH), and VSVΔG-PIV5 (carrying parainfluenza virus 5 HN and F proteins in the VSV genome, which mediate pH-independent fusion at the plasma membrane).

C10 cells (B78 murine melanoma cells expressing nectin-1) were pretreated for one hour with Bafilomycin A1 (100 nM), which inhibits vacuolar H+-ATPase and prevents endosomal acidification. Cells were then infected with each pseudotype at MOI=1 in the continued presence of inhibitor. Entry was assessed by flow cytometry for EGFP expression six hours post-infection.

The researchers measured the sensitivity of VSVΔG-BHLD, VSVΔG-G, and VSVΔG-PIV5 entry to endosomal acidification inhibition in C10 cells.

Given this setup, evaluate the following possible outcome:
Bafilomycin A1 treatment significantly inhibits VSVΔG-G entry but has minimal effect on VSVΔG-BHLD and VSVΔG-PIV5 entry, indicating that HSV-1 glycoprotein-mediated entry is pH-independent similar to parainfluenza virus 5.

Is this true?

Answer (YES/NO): NO